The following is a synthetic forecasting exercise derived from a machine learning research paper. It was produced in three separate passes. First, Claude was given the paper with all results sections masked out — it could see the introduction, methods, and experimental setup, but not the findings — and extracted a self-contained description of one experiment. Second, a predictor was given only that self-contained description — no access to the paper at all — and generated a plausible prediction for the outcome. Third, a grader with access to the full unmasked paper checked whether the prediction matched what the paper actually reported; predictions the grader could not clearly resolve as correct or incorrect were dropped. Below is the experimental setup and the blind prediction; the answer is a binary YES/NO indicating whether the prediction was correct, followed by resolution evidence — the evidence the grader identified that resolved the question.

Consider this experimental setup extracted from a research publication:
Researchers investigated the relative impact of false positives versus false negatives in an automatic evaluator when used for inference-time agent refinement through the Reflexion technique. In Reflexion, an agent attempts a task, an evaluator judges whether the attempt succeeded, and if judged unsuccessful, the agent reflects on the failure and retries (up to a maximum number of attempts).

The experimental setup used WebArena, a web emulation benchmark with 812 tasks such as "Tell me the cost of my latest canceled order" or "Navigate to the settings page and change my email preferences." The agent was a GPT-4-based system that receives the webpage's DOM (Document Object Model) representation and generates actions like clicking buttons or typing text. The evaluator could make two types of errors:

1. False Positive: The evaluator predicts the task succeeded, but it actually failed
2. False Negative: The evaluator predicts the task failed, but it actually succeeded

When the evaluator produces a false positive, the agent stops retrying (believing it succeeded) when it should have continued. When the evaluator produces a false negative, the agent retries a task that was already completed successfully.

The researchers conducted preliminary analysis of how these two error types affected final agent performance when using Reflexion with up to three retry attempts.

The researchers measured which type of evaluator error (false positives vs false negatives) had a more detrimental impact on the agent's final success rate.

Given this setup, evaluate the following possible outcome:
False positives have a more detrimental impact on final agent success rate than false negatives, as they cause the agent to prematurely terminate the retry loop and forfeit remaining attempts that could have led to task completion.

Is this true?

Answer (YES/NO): NO